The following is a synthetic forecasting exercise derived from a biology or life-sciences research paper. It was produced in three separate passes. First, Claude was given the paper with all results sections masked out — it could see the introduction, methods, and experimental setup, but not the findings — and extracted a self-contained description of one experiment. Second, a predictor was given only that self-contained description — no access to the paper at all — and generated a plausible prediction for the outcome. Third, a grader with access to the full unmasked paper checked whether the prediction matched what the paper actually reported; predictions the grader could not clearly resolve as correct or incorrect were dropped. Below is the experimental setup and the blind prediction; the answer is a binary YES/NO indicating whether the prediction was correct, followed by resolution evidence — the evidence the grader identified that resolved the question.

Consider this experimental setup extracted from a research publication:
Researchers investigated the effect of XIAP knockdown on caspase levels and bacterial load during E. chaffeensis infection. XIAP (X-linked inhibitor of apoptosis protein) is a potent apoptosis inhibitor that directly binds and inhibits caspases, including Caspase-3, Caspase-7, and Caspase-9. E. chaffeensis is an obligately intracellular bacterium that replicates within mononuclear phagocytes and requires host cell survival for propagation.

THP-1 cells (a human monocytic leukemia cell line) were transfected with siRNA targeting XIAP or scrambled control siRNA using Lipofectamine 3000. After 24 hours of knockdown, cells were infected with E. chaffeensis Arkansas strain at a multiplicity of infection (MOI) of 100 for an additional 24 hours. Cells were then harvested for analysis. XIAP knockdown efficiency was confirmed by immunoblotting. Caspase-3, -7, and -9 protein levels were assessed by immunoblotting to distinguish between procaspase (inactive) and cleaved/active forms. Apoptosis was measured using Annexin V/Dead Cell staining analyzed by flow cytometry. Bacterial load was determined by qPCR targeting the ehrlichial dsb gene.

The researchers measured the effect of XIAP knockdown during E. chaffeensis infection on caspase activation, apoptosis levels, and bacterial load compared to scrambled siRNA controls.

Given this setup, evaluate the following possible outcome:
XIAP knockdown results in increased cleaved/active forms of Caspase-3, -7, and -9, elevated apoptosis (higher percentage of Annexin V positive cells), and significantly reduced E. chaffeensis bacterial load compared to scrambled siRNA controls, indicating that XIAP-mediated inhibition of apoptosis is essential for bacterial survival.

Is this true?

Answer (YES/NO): NO